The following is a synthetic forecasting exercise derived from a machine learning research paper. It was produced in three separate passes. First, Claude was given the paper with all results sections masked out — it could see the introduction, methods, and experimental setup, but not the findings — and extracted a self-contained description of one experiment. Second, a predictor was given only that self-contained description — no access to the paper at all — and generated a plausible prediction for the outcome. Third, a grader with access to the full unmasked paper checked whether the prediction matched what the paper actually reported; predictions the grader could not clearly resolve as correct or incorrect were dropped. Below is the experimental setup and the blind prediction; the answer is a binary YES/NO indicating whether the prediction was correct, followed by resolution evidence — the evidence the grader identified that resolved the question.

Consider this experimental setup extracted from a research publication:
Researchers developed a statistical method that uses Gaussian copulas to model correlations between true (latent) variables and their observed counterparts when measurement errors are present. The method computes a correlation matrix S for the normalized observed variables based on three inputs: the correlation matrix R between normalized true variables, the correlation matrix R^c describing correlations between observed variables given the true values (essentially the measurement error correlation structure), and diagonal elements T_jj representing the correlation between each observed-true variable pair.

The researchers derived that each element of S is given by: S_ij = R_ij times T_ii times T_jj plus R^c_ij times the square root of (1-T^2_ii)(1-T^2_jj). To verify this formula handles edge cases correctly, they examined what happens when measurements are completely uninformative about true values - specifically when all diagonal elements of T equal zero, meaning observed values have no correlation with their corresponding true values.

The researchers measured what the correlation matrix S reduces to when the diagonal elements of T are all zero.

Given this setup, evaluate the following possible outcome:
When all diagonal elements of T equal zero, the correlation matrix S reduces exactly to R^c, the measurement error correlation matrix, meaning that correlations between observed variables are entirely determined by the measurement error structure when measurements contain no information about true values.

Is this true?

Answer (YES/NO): YES